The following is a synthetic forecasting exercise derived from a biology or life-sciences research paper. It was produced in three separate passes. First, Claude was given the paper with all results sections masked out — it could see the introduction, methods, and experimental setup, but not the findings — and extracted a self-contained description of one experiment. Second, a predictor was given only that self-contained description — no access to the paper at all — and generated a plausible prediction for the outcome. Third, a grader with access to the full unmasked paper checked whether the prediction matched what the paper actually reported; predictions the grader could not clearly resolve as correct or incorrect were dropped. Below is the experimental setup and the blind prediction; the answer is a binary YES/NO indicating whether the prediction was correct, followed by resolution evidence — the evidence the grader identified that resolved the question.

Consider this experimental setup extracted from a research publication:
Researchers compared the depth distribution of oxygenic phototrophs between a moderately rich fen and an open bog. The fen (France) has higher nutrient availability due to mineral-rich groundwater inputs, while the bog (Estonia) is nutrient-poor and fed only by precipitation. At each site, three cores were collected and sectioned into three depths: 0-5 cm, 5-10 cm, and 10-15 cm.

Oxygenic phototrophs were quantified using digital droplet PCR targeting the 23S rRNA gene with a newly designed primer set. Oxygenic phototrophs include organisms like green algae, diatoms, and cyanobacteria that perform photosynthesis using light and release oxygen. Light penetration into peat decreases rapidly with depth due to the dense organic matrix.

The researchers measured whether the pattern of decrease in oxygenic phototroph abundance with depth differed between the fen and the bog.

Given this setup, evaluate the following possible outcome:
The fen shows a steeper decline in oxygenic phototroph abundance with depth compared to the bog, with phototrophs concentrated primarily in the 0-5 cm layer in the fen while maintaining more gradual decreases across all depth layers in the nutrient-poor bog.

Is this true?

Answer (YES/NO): NO